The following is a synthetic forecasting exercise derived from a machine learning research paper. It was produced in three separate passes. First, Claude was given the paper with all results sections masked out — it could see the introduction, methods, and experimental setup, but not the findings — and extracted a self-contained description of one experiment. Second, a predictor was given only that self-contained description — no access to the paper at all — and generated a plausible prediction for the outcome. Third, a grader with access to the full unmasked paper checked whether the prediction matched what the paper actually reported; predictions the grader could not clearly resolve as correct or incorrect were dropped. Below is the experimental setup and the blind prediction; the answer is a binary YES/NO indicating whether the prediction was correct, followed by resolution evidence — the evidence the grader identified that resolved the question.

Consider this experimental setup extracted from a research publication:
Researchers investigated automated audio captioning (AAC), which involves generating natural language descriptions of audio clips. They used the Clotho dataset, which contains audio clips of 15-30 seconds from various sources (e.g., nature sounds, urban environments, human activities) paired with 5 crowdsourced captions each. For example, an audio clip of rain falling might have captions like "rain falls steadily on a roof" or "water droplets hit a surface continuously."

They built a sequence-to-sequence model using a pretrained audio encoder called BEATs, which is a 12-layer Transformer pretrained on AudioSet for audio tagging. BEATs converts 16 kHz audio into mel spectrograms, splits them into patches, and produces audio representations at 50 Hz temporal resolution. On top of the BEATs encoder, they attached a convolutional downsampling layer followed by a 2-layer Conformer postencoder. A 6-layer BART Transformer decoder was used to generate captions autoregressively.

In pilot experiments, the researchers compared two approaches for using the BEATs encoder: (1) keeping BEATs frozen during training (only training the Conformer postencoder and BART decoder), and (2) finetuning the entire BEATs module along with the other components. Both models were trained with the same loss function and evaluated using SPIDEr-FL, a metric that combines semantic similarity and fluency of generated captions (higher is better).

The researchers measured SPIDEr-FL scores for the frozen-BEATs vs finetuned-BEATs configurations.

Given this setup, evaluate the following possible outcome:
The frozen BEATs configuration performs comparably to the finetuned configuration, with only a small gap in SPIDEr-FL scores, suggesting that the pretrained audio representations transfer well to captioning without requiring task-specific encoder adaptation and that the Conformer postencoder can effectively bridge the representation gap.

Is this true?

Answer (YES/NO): YES